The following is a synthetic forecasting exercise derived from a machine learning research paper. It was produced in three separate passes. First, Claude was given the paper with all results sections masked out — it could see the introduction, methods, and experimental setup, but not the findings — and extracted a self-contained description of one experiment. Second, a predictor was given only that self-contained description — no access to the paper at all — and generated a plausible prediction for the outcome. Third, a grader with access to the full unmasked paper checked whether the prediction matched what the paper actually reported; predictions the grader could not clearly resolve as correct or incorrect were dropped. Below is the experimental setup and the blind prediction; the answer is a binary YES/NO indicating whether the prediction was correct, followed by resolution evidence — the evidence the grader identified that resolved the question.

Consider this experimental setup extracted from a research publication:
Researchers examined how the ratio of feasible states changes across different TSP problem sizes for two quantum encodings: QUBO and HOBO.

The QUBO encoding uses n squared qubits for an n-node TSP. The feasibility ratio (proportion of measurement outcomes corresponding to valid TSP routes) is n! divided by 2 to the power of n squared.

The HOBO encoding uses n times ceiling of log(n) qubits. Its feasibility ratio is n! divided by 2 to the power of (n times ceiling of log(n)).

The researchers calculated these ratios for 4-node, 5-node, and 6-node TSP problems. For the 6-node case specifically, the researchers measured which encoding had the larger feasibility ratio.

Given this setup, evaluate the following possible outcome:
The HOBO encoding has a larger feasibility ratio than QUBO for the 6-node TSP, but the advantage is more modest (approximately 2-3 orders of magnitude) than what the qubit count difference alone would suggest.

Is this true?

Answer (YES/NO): NO